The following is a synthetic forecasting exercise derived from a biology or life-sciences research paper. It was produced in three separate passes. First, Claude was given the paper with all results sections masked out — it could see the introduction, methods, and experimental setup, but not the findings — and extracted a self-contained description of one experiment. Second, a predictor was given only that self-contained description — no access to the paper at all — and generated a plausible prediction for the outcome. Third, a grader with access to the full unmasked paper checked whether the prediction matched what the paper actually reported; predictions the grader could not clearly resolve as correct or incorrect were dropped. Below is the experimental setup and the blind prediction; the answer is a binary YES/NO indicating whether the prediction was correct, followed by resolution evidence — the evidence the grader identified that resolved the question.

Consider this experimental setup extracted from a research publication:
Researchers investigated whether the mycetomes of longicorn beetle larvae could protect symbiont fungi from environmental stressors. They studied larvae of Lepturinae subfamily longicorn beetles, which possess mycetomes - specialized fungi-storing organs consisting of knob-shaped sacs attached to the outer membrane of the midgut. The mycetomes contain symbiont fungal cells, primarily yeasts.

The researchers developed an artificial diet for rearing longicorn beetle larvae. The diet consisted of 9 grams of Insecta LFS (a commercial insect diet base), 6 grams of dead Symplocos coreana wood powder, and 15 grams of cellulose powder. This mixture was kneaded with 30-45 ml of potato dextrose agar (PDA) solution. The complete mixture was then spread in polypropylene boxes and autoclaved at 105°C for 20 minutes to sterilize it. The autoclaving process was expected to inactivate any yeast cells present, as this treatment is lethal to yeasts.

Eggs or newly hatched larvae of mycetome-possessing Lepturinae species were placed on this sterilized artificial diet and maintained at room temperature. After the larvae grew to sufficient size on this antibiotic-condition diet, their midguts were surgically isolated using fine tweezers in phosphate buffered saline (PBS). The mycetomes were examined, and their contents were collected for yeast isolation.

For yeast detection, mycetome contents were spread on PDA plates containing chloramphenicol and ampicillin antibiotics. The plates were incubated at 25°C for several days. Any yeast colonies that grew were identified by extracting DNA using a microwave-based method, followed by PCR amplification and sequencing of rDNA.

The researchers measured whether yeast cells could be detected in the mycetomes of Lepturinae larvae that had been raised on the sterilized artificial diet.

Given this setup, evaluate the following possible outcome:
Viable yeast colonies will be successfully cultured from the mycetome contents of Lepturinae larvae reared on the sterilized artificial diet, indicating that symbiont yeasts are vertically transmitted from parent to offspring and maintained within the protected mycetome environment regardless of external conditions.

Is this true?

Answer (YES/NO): NO